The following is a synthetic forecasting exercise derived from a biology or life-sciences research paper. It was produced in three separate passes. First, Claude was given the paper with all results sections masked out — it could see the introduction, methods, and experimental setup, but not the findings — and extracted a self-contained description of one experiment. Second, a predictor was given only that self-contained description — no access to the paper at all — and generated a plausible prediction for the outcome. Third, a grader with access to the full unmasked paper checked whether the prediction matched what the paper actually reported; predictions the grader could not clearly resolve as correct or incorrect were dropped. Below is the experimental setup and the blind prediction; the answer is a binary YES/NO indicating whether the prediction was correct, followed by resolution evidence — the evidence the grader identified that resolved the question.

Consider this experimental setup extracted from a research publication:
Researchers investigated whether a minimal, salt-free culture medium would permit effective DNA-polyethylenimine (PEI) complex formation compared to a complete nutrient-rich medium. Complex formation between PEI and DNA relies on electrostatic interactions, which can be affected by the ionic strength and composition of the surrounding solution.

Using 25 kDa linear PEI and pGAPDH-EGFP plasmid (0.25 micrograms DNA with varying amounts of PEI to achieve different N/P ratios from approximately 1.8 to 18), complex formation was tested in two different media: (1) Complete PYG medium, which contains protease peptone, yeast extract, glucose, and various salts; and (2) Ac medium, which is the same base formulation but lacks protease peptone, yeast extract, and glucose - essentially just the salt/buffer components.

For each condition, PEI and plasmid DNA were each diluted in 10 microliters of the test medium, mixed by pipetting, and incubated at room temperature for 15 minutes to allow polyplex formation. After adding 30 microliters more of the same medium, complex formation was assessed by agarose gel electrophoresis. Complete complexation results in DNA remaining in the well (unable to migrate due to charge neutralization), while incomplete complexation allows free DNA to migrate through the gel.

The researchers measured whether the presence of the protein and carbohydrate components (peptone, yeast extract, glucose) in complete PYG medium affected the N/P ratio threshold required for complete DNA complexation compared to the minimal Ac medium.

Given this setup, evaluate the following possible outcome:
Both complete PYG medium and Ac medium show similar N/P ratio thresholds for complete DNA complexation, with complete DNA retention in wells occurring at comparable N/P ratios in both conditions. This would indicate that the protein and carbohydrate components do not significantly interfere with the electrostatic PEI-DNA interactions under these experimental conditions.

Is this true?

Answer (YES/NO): NO